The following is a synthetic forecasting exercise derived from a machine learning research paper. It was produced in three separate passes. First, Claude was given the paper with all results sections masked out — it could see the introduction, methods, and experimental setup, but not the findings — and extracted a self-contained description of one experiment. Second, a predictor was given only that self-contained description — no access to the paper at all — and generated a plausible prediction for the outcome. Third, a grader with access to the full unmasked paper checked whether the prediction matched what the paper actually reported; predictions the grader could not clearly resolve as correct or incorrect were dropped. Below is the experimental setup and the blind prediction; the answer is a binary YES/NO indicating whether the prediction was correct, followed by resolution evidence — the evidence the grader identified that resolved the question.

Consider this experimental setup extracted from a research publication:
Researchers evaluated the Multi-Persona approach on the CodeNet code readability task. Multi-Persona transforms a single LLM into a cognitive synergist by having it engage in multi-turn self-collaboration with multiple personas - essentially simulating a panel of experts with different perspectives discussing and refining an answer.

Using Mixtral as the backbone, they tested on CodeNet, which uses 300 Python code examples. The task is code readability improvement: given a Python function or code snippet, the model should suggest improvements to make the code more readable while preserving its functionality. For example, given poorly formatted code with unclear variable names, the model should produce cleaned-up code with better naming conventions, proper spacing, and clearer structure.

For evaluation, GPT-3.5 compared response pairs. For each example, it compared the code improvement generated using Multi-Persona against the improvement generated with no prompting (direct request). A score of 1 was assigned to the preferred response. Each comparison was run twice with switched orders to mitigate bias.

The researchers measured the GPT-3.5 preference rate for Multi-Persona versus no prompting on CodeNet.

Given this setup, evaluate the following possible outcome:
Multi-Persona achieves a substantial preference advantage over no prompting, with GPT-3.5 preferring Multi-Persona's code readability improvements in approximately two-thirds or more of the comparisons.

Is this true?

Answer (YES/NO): NO